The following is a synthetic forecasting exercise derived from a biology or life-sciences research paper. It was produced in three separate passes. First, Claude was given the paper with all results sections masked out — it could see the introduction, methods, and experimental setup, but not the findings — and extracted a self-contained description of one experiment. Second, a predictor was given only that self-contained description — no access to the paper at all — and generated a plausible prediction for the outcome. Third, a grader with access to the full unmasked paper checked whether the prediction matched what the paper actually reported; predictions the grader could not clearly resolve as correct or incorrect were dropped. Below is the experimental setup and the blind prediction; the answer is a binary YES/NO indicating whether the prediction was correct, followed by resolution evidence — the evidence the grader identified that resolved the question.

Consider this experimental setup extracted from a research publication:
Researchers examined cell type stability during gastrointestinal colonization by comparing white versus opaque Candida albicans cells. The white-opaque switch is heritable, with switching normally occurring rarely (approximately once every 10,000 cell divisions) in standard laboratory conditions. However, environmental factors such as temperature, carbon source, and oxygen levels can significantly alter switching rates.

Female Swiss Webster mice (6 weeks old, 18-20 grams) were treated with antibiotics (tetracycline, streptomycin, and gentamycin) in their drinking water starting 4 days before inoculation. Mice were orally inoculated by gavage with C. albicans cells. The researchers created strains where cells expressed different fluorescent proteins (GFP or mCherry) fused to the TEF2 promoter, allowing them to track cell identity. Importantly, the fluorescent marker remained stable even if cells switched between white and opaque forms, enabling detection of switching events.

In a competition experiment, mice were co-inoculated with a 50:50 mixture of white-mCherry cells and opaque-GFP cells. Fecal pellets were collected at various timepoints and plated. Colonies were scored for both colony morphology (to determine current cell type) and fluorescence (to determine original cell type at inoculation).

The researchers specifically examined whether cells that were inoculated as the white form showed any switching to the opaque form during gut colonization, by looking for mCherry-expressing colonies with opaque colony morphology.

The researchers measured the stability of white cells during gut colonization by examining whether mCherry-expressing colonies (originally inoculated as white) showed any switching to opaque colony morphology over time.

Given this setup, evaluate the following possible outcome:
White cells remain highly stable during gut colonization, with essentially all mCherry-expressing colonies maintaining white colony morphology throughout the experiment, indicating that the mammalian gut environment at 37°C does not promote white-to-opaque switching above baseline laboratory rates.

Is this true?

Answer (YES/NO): YES